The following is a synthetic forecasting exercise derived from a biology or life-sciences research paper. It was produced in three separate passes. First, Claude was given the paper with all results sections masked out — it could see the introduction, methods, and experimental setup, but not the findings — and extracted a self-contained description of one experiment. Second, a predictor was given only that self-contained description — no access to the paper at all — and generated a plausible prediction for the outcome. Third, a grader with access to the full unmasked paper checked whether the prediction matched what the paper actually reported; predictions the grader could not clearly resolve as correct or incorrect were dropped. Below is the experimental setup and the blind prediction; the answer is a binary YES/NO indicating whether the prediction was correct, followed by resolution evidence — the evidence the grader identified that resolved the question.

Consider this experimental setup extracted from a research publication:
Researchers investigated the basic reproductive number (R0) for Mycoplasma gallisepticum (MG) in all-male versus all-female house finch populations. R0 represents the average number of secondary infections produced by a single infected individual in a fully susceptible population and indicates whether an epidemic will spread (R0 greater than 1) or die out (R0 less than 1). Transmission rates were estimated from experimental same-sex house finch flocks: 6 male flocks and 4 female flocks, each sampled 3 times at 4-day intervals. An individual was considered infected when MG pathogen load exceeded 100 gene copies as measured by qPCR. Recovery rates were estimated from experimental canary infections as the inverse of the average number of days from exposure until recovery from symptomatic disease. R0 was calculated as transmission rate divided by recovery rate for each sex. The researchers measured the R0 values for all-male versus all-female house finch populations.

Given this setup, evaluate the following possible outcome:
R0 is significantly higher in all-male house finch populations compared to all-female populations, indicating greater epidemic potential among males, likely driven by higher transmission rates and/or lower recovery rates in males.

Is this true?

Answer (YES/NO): YES